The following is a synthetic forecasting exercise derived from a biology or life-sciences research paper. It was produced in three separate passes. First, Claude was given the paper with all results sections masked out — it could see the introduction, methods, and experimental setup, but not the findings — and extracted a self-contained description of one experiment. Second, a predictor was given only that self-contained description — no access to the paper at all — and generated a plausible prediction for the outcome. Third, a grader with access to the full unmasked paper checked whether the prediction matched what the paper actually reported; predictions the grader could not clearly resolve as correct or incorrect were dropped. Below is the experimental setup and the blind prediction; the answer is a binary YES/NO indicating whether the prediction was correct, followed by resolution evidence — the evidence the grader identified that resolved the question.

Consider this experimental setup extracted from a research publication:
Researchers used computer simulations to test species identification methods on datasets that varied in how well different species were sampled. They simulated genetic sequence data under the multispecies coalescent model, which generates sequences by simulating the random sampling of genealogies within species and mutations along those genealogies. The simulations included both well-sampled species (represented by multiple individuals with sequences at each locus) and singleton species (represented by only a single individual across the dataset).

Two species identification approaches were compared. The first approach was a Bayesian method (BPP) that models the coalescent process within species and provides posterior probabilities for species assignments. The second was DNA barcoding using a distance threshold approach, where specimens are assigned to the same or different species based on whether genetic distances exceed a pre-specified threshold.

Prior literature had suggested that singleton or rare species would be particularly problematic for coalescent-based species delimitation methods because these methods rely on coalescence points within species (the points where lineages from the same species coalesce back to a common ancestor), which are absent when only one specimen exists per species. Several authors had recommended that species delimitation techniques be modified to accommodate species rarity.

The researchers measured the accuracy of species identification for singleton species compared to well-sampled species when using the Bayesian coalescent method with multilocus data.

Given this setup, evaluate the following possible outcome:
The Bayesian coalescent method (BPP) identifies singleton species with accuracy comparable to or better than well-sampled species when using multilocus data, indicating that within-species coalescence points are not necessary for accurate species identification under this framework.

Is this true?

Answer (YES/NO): YES